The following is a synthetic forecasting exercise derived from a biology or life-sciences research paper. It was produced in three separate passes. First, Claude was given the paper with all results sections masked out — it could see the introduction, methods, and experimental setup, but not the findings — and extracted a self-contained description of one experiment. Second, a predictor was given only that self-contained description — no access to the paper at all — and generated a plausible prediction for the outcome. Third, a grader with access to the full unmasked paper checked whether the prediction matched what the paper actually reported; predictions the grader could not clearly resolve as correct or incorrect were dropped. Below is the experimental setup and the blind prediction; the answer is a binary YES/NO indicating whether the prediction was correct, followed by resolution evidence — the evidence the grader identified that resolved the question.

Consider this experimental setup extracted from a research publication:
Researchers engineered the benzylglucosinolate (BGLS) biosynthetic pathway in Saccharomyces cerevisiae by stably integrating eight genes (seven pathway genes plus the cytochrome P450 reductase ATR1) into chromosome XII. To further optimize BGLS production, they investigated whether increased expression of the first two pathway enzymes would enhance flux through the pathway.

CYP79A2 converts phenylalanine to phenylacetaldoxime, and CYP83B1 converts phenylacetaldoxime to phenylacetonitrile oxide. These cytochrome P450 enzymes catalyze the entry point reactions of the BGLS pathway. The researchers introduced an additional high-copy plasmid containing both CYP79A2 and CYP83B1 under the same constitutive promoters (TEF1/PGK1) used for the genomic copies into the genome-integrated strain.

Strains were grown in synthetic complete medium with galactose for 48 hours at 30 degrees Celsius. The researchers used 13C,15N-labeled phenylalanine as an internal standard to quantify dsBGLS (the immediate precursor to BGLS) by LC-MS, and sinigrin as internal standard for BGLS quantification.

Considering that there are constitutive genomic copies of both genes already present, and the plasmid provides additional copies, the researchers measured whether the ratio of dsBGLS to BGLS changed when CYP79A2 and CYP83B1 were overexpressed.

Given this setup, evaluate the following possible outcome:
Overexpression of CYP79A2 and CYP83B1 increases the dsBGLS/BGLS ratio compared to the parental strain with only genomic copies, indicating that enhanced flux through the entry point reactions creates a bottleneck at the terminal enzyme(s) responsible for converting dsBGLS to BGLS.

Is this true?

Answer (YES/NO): YES